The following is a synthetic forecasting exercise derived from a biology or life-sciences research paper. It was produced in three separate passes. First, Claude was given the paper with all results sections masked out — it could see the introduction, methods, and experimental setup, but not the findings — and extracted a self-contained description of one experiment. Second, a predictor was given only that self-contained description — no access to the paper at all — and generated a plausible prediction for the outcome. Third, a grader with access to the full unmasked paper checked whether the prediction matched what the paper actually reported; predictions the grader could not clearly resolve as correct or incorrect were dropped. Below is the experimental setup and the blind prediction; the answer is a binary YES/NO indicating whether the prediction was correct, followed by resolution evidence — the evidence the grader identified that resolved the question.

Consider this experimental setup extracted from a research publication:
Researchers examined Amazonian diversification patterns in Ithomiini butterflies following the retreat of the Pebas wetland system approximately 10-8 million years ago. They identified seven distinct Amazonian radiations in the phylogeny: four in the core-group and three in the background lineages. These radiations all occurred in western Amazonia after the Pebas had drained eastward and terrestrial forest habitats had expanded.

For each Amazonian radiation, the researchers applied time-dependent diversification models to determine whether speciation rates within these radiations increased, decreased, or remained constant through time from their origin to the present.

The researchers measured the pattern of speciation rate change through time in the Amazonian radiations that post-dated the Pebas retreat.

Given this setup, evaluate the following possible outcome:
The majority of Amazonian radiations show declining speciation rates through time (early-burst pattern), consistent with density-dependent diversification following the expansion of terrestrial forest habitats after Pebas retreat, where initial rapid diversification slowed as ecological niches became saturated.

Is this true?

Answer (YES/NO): YES